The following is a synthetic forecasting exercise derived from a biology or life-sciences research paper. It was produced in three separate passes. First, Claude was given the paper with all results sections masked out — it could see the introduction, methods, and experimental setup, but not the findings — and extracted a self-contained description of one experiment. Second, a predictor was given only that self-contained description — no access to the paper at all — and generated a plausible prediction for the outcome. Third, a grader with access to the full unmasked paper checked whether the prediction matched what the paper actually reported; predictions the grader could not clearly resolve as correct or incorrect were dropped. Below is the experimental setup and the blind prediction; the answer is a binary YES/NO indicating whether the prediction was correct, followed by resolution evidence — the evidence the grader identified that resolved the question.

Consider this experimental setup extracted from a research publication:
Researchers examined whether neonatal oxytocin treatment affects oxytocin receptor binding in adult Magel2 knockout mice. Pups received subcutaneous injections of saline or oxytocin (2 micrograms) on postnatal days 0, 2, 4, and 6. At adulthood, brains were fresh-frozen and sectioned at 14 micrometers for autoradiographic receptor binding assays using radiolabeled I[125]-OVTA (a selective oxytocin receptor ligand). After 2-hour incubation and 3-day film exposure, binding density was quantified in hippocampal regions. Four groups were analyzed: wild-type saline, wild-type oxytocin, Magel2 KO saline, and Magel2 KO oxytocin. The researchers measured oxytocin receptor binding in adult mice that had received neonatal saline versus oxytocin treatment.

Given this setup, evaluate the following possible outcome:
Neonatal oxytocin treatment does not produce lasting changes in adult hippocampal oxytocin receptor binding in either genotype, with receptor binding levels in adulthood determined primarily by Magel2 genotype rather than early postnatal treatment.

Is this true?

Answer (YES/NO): NO